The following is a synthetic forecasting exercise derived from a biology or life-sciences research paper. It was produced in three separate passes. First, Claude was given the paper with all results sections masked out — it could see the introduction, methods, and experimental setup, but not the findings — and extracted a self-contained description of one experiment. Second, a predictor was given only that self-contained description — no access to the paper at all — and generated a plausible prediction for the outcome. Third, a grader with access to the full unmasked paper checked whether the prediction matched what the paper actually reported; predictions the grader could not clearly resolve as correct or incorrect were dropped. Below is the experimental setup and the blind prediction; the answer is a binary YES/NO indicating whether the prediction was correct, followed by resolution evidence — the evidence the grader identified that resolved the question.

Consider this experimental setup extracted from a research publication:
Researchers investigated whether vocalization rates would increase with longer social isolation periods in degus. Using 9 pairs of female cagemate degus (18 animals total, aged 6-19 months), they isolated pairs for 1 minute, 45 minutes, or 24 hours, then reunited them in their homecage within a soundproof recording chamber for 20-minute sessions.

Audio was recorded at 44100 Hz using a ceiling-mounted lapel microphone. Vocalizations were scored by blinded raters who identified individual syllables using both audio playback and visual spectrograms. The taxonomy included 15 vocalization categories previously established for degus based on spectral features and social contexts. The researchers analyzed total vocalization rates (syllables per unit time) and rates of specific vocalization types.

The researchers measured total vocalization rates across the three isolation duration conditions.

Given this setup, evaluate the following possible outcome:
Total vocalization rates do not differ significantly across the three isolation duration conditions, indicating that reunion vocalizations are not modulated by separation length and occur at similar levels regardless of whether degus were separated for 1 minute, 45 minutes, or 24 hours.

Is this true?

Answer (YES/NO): NO